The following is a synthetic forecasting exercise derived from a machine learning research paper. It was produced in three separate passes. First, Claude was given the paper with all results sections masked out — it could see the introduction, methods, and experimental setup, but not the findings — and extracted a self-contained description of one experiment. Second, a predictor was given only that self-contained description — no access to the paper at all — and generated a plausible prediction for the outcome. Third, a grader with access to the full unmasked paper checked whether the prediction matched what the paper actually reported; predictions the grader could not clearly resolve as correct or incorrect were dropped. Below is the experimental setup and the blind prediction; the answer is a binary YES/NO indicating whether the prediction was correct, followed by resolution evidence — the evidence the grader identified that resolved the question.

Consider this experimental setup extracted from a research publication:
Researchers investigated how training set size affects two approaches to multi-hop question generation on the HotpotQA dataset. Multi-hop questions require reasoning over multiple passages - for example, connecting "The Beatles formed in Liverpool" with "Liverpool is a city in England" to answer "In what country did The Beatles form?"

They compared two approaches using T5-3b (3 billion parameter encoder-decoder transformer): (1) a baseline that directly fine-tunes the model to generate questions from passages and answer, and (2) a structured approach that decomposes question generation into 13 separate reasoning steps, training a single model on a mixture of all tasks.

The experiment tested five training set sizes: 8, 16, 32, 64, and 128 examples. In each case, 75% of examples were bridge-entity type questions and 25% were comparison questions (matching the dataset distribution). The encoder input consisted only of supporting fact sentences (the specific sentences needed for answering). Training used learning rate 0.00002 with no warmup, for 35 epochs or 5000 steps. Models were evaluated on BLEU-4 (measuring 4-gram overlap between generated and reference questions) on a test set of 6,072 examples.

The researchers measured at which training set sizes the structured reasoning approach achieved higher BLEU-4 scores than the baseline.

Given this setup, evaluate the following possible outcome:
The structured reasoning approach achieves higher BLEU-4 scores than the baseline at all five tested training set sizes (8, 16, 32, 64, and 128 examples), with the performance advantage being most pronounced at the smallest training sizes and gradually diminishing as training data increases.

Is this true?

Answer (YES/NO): NO